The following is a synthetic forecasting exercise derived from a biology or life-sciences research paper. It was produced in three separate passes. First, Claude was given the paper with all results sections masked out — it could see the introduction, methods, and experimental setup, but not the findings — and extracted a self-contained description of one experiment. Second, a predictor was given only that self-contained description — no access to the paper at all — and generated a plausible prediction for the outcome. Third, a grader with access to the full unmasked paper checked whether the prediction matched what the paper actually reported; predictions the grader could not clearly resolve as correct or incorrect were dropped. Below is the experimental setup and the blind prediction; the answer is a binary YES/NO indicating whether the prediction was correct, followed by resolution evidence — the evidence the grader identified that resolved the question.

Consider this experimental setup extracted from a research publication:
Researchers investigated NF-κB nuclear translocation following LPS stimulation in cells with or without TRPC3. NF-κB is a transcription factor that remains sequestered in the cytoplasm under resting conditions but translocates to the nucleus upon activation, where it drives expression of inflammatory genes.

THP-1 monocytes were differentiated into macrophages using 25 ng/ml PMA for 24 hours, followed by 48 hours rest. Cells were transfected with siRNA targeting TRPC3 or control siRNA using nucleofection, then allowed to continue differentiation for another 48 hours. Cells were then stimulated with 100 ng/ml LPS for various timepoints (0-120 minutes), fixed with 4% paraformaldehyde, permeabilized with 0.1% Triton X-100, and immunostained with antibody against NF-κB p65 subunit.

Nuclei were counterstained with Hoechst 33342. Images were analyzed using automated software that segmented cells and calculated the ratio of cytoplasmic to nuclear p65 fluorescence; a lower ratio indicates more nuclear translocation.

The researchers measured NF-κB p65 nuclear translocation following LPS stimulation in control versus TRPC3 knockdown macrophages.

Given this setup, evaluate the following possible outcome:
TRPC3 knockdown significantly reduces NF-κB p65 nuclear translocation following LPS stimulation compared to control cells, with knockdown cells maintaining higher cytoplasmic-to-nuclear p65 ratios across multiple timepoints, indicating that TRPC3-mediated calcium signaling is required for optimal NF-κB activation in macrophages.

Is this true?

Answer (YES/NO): YES